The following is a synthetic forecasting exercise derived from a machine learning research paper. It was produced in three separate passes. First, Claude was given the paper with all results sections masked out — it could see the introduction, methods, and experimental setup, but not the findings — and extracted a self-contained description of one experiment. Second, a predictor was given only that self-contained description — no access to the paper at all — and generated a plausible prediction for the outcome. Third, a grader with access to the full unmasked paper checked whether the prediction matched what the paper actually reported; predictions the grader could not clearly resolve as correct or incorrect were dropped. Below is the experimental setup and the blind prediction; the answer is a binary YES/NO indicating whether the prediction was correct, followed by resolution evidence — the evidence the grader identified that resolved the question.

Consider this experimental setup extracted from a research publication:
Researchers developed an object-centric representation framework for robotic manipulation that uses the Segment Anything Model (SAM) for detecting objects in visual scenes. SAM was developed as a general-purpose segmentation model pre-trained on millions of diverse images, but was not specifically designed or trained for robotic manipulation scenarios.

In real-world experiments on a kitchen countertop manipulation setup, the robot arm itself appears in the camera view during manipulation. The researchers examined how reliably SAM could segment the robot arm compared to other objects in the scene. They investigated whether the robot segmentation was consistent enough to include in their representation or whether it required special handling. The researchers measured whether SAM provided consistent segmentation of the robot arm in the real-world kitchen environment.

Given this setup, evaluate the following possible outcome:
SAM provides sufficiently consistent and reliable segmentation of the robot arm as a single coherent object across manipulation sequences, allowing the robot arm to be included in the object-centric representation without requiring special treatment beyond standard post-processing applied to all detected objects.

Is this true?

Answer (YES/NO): NO